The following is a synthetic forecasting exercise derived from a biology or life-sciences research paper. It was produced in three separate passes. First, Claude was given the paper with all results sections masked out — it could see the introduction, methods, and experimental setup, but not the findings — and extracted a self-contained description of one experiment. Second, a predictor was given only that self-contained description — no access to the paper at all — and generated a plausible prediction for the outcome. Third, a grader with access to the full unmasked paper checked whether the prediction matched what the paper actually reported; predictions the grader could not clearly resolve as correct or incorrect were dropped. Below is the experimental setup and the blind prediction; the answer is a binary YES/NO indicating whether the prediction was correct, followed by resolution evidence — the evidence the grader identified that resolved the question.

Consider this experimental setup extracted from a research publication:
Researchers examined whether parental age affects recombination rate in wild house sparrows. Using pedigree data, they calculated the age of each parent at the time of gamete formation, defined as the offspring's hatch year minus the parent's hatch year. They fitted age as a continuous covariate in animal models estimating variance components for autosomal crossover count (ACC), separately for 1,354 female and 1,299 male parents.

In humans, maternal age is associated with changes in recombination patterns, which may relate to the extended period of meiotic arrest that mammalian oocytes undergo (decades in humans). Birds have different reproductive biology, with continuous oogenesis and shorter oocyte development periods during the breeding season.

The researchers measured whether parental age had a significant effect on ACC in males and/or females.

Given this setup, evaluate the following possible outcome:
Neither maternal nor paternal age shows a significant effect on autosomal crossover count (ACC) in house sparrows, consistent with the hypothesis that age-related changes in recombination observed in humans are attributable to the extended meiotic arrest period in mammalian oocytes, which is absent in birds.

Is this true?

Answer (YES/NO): YES